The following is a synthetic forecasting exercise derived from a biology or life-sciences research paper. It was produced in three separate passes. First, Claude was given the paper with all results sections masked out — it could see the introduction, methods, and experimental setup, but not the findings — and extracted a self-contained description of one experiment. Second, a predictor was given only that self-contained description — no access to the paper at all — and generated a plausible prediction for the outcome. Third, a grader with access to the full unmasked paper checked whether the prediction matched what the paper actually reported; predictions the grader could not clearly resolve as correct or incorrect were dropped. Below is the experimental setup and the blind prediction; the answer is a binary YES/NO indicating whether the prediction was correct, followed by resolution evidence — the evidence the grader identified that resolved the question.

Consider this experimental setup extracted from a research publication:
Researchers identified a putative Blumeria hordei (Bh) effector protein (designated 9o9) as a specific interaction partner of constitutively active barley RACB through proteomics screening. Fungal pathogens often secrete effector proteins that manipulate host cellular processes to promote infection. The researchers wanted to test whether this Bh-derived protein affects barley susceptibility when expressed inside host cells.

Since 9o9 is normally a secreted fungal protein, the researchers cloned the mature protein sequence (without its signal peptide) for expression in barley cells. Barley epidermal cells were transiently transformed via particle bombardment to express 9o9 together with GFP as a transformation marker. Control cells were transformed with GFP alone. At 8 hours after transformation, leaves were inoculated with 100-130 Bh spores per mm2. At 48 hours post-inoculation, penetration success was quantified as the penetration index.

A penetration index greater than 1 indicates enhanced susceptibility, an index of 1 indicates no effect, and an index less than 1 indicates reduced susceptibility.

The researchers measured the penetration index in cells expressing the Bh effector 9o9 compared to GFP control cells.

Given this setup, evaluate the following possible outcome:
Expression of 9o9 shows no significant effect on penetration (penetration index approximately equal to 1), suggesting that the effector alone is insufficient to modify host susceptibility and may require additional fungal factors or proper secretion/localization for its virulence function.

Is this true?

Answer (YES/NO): NO